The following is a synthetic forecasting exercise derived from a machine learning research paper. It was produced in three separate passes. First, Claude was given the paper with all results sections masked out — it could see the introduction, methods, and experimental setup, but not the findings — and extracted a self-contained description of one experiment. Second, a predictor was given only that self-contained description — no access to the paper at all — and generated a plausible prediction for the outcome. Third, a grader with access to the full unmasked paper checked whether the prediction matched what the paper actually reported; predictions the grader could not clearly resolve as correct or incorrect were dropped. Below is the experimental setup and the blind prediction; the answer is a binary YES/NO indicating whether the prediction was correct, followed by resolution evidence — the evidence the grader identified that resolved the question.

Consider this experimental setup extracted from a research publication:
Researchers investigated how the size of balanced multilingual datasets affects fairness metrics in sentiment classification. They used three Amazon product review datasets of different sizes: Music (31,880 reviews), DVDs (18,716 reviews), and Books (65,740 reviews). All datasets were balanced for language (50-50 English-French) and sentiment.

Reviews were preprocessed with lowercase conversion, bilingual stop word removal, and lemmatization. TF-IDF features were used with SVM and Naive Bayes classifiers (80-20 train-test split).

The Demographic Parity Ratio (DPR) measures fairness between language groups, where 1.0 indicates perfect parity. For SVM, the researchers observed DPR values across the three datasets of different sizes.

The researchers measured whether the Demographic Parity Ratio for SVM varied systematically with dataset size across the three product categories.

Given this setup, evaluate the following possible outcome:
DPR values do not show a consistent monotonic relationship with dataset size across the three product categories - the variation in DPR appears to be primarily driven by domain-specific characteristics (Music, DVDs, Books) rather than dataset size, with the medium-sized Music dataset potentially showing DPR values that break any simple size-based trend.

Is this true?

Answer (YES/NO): YES